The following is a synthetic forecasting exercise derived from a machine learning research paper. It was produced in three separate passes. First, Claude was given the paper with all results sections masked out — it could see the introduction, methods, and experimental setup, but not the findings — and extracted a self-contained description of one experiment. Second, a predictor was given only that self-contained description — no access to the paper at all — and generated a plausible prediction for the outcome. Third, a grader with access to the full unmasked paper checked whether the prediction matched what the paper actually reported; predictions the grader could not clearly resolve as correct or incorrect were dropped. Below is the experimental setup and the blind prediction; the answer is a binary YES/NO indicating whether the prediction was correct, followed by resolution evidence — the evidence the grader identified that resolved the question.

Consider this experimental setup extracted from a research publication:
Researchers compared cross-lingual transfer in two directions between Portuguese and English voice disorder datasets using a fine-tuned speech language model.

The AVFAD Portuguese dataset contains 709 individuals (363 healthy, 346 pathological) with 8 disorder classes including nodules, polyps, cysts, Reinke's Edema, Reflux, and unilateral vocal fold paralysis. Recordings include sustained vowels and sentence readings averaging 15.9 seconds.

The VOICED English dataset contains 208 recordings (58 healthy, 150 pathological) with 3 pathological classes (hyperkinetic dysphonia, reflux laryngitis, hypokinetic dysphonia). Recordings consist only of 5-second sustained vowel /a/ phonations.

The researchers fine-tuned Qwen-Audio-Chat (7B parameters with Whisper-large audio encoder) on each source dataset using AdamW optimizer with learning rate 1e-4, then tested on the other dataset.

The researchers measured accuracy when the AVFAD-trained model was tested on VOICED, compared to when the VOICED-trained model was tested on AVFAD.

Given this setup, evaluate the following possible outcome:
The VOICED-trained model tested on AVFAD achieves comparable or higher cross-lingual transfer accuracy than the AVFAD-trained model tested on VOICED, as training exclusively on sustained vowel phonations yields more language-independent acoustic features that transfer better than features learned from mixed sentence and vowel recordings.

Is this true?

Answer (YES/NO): YES